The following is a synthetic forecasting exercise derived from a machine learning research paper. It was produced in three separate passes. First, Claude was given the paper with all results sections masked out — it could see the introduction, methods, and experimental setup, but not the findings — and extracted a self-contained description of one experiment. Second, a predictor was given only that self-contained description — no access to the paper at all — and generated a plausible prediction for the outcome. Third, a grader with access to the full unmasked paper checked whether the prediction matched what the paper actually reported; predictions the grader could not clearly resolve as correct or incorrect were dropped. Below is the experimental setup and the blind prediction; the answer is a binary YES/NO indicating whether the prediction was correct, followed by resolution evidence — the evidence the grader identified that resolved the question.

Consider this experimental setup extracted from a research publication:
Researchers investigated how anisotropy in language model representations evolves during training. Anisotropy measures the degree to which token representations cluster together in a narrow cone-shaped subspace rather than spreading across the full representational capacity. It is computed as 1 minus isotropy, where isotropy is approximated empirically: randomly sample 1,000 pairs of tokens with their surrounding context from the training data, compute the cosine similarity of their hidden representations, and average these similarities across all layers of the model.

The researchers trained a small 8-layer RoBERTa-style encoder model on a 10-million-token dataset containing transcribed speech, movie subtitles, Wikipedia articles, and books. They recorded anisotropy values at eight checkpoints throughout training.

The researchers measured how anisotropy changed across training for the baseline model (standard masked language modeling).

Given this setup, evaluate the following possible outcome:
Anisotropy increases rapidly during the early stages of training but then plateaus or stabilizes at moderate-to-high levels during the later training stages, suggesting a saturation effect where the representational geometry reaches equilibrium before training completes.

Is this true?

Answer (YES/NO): NO